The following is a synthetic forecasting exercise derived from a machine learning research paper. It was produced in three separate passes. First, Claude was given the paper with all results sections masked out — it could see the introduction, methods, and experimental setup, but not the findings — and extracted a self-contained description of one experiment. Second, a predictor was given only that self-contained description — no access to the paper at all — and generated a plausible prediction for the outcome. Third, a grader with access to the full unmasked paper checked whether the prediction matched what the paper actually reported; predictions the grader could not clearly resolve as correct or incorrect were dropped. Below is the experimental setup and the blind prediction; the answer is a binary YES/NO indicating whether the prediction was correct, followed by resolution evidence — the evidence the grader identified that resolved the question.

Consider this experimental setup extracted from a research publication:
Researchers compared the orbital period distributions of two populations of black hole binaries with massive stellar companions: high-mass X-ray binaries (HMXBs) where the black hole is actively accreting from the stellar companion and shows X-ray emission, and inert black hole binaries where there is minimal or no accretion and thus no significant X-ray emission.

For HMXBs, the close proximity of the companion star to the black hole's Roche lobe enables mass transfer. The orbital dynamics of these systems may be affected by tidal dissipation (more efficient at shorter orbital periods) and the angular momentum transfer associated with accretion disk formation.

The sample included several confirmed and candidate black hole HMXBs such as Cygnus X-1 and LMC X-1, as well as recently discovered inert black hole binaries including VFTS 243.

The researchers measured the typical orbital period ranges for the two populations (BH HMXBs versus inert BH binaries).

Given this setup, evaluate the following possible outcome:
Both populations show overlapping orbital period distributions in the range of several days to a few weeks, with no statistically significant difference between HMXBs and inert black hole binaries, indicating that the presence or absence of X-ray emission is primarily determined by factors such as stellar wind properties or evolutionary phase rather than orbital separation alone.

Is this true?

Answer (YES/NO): NO